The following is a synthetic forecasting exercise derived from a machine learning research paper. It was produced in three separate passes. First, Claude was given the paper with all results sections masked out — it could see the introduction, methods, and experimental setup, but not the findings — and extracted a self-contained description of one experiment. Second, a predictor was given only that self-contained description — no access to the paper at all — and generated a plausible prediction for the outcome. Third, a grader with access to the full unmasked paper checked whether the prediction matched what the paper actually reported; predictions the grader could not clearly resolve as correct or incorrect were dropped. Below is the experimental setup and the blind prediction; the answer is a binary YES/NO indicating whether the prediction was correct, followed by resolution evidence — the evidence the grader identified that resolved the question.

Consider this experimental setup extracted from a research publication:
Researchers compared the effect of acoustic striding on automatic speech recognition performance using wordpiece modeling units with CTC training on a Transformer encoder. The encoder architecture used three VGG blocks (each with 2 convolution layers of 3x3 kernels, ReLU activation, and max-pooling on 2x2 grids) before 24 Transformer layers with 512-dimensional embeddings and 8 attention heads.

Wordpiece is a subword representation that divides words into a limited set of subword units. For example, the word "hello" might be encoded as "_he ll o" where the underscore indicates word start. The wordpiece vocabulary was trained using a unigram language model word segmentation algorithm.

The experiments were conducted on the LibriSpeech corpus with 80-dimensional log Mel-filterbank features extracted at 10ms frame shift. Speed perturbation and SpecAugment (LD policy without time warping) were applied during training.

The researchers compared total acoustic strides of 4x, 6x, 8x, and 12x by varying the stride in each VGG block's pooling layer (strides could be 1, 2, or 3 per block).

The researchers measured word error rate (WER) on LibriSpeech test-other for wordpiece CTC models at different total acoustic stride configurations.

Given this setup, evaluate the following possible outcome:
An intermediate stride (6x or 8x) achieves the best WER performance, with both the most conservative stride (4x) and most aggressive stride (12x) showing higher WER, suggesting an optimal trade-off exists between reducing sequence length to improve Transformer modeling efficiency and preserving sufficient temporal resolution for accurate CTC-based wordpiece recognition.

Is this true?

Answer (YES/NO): NO